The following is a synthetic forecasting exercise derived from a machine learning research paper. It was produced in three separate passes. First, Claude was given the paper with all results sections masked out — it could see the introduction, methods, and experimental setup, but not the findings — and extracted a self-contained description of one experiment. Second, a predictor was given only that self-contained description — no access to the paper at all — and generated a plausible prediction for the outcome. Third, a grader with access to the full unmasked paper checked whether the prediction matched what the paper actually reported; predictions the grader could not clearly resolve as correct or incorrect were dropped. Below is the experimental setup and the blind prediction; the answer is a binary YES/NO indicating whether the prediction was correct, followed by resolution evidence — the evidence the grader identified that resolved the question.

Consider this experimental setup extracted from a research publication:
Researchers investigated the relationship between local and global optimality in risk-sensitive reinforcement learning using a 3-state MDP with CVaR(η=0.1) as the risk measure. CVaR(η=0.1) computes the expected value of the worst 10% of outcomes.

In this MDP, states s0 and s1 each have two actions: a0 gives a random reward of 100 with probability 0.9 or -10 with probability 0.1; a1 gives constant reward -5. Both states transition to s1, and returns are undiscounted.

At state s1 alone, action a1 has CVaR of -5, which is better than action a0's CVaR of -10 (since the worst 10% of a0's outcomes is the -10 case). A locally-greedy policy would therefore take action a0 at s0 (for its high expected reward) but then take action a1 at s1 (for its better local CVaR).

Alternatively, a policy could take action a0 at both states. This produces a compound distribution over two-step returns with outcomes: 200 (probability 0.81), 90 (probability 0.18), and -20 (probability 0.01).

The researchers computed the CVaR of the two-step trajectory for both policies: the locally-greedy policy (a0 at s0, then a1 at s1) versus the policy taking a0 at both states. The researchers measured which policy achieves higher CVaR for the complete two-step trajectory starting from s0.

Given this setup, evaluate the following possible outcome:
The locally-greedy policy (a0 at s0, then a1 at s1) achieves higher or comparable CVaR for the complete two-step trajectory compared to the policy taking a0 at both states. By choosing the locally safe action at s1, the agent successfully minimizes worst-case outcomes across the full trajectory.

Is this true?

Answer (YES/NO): NO